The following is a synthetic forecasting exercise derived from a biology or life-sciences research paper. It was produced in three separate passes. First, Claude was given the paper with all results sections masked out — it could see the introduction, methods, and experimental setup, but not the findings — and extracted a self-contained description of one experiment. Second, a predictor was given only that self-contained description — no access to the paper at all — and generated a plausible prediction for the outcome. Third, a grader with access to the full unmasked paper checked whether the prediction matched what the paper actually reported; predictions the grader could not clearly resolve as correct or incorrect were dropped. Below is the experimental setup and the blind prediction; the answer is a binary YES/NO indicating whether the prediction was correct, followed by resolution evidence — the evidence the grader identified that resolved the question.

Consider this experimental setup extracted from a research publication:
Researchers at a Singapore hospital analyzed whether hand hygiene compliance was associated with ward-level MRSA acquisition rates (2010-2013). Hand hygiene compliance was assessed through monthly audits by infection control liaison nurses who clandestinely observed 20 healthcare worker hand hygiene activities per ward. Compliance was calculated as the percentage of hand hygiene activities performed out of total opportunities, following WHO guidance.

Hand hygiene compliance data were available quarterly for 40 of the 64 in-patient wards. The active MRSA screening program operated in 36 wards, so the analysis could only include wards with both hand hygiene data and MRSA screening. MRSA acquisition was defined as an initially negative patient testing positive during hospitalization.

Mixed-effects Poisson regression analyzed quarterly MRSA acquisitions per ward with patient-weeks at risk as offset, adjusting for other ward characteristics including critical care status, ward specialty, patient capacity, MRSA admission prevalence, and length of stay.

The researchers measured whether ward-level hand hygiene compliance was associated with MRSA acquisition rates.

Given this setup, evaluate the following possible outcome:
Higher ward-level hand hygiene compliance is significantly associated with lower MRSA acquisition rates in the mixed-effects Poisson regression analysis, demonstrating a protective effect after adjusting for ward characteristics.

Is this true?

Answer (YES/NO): NO